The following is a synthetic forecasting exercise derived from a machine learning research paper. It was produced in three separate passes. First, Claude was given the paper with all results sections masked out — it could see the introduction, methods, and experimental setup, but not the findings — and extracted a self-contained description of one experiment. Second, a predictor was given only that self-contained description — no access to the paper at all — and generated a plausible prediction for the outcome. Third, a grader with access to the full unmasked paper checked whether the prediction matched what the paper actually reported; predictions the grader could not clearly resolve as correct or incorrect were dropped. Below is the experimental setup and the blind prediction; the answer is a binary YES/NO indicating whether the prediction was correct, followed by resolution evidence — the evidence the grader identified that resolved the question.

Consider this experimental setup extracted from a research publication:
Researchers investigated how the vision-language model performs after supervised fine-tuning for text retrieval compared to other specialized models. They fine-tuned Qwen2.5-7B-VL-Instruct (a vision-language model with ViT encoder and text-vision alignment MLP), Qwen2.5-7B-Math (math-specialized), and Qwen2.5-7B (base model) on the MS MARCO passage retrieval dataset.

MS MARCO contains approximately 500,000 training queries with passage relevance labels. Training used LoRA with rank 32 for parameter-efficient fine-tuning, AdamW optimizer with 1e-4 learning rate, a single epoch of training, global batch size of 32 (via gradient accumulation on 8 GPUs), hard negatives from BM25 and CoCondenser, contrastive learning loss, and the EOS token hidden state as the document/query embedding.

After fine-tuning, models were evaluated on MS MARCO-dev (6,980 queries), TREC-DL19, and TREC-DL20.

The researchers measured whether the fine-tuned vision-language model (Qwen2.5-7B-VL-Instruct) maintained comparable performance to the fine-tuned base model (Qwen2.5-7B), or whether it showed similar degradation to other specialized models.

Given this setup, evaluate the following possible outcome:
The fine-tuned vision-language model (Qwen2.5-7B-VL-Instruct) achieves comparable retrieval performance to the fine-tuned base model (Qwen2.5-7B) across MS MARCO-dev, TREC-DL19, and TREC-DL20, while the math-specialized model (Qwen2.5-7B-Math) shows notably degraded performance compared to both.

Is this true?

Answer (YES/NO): NO